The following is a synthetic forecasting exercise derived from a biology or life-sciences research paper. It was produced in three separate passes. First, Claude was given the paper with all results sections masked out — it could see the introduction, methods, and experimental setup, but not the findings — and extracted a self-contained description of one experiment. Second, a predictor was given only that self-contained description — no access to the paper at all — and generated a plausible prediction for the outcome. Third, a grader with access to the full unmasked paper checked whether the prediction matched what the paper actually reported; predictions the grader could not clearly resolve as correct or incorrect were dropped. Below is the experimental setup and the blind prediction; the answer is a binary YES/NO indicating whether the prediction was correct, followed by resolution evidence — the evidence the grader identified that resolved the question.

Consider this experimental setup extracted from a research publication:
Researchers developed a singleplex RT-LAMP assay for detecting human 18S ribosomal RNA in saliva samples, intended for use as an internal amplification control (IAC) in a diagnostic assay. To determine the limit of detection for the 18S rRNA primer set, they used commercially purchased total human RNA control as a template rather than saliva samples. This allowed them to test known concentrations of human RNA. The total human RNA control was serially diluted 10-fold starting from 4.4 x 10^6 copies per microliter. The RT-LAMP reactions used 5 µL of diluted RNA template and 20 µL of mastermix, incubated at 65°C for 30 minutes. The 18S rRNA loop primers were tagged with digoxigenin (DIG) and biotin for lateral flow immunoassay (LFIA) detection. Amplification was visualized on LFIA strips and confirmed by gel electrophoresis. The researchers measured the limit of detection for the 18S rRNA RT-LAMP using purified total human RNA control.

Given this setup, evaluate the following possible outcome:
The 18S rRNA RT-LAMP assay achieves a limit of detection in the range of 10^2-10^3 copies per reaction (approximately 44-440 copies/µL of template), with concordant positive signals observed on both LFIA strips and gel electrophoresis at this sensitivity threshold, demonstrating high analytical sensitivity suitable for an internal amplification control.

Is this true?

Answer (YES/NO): NO